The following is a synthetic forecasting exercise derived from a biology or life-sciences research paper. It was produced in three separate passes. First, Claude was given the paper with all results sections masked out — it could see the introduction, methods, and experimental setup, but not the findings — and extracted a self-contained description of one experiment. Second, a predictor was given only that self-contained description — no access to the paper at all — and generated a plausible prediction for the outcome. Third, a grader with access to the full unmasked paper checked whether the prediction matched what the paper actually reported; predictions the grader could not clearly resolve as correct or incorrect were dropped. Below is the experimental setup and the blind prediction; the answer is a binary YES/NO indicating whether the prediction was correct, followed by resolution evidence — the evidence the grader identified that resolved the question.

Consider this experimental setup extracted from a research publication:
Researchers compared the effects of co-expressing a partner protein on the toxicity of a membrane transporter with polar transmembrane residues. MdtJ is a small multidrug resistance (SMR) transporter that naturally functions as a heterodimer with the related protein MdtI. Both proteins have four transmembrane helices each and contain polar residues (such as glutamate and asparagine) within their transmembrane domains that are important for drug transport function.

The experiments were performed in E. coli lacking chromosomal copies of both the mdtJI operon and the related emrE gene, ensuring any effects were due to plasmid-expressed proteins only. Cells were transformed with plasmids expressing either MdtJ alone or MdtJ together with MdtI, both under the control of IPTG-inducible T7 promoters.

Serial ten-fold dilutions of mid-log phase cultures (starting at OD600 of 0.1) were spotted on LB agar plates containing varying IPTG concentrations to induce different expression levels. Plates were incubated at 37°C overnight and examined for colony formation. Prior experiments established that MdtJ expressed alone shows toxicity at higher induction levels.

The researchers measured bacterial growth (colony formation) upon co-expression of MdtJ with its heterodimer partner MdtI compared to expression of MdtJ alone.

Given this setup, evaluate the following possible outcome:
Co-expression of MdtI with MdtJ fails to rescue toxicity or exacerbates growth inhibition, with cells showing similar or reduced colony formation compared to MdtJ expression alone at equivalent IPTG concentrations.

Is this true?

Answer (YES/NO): NO